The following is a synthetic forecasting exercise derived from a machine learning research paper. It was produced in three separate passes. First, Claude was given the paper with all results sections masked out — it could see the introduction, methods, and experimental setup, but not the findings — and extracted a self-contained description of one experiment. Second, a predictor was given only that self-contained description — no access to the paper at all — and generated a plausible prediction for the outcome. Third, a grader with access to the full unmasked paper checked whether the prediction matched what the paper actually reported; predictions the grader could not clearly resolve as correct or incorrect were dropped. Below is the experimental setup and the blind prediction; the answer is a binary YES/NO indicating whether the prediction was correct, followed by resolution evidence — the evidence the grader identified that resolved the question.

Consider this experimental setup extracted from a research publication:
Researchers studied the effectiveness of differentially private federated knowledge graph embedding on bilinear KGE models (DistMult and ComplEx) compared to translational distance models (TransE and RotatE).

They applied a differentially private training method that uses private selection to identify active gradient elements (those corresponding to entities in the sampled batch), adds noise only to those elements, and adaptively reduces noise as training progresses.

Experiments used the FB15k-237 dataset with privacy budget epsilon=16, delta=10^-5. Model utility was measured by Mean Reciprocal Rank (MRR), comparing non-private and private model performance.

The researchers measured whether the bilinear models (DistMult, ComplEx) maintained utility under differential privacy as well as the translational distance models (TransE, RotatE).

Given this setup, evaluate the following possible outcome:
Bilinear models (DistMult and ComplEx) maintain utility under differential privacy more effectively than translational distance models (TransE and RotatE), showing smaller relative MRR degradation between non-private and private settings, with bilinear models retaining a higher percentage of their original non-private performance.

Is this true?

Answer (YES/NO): YES